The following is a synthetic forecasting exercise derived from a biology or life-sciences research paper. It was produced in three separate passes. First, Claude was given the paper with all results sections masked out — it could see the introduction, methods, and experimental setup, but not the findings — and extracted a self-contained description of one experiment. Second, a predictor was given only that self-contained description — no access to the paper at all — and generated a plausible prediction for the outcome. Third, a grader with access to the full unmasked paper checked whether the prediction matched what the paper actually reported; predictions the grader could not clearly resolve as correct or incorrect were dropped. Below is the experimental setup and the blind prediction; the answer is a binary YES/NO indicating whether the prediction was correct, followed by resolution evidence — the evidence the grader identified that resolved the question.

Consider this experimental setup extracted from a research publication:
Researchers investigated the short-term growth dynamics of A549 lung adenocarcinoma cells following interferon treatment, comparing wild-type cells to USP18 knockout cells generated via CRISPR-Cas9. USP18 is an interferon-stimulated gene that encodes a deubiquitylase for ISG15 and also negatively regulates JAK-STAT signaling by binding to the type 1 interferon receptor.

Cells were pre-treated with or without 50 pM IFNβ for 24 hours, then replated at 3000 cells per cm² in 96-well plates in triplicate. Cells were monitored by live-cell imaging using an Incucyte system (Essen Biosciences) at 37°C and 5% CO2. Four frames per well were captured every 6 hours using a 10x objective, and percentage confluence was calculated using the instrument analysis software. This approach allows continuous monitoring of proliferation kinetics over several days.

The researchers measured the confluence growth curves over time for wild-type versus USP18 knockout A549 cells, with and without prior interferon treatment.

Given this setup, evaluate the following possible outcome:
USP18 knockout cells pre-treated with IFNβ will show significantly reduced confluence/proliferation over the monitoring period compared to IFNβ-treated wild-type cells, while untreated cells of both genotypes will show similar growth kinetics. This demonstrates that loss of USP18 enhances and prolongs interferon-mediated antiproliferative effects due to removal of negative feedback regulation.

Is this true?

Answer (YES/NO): YES